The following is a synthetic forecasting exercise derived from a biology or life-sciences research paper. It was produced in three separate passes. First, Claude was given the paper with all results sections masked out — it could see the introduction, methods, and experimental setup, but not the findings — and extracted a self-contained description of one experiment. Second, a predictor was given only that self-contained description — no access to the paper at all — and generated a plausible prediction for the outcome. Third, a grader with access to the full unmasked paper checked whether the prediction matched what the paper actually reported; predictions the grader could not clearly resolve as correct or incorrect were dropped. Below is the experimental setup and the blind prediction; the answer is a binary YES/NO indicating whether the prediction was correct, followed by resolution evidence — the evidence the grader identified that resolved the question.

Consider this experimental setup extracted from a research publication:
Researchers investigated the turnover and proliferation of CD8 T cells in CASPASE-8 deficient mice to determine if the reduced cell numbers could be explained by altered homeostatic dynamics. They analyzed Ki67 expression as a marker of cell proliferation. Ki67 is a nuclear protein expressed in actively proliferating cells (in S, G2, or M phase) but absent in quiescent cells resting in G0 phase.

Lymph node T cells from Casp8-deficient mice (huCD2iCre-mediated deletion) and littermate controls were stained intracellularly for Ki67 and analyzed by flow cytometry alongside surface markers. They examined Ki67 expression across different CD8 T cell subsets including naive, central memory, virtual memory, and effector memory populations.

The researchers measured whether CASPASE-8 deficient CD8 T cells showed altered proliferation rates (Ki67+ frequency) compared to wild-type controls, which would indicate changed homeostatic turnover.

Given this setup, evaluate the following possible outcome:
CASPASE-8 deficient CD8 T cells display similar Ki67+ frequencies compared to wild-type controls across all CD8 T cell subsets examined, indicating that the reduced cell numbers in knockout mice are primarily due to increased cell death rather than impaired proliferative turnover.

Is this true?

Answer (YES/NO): NO